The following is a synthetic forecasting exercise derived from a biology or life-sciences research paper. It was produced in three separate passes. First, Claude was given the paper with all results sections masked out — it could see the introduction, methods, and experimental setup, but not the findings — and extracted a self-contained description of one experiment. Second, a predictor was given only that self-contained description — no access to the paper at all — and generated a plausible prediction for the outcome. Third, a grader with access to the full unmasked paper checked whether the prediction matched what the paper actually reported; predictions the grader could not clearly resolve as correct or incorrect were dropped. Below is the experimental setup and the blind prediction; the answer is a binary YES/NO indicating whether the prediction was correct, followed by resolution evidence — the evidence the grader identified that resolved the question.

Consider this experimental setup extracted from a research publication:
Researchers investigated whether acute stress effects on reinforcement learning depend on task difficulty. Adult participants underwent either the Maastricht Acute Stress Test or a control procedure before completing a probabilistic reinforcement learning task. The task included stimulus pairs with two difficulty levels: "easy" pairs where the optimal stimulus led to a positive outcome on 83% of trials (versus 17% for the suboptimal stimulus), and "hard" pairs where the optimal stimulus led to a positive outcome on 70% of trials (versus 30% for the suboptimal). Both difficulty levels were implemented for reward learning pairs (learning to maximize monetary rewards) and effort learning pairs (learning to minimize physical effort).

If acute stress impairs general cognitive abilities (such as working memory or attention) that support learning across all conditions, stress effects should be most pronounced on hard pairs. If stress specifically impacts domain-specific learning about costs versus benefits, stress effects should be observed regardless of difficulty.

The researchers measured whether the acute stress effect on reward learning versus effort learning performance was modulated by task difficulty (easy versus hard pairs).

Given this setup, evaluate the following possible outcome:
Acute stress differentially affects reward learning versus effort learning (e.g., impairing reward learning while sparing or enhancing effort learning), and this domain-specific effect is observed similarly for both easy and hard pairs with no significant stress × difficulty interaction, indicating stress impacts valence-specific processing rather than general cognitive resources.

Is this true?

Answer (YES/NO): NO